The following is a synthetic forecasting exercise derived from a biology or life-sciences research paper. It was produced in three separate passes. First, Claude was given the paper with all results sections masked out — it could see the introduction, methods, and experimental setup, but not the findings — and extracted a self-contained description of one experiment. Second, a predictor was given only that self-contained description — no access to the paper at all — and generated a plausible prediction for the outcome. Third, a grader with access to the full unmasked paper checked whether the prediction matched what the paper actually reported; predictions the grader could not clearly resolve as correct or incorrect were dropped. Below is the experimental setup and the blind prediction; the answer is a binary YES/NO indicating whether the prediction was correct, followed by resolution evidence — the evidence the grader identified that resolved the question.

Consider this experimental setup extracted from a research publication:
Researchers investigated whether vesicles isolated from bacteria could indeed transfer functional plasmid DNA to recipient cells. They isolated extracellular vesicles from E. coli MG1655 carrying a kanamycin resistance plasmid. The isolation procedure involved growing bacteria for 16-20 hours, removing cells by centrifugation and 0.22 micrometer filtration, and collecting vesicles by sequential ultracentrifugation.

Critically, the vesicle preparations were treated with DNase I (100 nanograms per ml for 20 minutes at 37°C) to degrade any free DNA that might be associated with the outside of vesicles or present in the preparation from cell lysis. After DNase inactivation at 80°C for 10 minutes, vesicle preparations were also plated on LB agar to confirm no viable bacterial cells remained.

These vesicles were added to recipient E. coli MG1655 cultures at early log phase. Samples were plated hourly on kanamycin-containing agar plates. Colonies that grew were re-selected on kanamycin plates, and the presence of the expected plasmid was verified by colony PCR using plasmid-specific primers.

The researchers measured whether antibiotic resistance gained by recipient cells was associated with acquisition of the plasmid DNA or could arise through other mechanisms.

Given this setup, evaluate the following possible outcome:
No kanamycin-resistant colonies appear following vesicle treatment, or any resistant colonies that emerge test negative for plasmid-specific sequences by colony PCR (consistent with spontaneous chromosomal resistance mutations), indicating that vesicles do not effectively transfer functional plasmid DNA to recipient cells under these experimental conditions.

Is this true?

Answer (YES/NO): NO